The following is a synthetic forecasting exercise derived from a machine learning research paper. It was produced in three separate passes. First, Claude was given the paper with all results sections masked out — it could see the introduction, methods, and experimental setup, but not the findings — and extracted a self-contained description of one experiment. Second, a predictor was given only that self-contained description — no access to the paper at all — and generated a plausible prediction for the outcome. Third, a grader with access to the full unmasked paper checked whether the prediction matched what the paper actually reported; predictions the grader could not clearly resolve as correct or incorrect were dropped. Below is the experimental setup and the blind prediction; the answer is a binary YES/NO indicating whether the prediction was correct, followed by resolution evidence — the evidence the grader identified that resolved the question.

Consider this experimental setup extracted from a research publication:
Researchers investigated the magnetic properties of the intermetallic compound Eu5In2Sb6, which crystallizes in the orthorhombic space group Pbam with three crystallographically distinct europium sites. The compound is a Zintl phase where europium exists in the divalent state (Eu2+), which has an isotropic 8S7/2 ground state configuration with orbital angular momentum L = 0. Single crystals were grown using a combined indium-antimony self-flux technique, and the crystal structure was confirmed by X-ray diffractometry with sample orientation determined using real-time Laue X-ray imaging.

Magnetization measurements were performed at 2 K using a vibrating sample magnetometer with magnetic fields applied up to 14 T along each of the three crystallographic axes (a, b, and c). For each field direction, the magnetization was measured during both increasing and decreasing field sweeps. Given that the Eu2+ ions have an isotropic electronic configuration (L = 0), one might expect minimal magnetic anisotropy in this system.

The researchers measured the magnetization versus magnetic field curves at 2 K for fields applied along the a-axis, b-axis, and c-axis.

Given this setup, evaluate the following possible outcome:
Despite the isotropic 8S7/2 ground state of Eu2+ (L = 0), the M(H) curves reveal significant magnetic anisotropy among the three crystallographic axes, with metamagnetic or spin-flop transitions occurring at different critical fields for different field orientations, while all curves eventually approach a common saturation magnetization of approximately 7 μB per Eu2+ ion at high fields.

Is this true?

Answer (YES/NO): NO